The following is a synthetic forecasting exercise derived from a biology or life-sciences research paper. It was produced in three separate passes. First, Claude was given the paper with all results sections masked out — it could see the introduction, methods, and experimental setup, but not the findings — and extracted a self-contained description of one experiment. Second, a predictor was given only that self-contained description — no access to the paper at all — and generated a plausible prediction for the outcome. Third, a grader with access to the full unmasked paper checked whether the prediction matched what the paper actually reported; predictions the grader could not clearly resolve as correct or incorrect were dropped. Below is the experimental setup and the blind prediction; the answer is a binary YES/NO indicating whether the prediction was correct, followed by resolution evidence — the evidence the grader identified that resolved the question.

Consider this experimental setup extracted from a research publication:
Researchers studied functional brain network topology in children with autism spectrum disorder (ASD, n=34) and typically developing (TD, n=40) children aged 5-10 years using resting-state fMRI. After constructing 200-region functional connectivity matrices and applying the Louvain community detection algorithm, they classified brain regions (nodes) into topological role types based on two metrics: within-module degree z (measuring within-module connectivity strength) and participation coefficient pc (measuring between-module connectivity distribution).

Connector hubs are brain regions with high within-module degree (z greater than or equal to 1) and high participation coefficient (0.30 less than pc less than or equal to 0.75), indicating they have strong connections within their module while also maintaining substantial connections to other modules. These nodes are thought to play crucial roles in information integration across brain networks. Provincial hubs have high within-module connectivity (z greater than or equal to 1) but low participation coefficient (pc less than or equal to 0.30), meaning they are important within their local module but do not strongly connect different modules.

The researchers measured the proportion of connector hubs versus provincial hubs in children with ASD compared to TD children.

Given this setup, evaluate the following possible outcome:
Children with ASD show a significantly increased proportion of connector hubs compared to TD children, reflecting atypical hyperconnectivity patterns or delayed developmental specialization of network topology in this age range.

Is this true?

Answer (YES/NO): YES